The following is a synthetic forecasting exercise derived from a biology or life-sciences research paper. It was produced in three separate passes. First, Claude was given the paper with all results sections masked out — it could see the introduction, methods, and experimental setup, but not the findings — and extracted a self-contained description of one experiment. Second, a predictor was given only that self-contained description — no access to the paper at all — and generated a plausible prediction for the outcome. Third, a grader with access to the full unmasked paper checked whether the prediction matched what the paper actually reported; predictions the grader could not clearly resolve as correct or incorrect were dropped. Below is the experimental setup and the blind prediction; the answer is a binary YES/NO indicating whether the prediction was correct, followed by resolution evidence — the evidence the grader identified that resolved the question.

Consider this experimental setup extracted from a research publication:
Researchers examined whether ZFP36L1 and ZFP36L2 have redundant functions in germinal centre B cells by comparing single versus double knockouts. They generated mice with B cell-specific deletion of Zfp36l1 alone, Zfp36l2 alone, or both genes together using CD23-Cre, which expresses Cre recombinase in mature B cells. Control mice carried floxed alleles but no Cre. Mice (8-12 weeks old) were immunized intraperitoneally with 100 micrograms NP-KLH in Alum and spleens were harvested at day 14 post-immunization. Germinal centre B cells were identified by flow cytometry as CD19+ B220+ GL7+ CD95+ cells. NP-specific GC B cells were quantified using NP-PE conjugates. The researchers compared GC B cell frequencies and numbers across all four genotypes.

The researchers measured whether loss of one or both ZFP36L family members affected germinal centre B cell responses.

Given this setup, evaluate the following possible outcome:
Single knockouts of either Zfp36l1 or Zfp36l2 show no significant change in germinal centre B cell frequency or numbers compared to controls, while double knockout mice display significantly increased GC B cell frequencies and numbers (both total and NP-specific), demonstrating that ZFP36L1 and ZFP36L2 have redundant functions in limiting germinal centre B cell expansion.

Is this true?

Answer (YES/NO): NO